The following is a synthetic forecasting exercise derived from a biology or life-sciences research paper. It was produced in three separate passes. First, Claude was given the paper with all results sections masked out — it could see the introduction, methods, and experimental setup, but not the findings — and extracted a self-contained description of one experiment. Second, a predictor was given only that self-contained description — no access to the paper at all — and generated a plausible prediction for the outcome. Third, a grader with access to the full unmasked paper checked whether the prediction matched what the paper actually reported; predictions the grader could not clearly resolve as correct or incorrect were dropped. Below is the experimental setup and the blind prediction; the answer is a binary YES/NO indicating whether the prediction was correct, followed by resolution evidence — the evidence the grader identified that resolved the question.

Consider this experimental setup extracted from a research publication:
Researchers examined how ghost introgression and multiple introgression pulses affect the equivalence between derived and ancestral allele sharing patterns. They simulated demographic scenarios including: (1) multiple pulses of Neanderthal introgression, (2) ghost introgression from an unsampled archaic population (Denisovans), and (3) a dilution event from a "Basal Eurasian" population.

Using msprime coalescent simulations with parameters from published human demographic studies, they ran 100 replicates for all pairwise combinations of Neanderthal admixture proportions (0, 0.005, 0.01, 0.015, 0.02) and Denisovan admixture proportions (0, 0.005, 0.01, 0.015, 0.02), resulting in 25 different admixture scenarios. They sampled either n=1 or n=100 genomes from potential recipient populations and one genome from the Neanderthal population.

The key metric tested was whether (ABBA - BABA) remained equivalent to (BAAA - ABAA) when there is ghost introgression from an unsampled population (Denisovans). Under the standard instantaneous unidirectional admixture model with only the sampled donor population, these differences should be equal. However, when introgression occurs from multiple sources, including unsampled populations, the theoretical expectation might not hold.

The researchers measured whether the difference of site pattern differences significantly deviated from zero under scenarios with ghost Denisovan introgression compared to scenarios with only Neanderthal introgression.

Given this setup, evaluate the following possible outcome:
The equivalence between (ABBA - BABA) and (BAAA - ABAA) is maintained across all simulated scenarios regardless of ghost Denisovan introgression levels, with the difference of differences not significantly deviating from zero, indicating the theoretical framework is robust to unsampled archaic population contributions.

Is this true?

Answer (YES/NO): YES